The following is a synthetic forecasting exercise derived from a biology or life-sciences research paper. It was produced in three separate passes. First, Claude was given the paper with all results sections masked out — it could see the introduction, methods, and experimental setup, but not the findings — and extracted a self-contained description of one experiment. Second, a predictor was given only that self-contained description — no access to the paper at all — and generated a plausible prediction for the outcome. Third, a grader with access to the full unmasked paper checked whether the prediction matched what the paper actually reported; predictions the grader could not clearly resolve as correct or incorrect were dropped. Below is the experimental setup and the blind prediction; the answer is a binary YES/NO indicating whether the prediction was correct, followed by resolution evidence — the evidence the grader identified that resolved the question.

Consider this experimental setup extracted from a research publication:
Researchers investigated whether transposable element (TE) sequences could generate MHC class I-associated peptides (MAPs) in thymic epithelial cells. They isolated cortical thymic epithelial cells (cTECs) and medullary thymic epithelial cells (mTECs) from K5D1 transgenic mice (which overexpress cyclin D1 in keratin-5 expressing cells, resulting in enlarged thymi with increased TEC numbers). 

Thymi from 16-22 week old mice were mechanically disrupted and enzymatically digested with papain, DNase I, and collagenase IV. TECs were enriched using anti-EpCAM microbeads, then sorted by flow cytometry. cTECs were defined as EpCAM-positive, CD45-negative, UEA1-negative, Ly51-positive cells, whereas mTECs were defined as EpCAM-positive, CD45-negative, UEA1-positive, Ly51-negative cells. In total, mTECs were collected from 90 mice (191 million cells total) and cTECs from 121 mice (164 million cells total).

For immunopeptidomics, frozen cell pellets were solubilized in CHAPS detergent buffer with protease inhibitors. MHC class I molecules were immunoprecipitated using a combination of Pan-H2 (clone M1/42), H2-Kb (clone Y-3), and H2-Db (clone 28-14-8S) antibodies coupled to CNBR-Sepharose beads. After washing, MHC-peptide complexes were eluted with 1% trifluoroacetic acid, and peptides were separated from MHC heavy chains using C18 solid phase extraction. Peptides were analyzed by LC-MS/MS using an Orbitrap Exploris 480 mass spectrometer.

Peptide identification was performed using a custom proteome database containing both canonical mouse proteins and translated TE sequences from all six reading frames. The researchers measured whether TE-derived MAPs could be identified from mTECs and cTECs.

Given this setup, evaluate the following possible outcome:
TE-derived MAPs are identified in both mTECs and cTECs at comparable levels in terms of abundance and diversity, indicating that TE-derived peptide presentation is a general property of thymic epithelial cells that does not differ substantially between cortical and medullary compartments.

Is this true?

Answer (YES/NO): NO